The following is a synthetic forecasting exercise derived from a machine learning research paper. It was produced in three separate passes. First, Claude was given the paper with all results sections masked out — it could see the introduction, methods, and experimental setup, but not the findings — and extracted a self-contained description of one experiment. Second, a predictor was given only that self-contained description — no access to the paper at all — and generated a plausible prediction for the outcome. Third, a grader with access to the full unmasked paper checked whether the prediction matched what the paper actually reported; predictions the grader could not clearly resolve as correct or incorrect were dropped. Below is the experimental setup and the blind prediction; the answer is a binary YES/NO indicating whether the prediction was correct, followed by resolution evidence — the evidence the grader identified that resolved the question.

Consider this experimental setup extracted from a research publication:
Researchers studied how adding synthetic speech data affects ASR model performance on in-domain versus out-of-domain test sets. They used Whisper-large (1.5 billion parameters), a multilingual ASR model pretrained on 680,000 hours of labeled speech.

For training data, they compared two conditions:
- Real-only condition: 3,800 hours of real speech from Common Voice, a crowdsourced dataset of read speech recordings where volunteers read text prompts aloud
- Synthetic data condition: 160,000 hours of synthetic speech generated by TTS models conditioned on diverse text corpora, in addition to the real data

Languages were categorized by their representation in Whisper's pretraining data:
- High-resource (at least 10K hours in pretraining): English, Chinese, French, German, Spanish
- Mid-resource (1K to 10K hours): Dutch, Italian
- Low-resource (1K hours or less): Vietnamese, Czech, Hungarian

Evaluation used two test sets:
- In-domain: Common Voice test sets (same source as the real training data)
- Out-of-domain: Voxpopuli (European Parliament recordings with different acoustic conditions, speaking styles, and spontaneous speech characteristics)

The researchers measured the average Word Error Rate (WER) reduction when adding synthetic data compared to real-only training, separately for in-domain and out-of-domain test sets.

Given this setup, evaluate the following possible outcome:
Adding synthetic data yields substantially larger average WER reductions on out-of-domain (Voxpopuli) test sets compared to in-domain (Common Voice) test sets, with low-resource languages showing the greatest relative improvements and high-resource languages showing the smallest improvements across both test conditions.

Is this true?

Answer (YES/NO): NO